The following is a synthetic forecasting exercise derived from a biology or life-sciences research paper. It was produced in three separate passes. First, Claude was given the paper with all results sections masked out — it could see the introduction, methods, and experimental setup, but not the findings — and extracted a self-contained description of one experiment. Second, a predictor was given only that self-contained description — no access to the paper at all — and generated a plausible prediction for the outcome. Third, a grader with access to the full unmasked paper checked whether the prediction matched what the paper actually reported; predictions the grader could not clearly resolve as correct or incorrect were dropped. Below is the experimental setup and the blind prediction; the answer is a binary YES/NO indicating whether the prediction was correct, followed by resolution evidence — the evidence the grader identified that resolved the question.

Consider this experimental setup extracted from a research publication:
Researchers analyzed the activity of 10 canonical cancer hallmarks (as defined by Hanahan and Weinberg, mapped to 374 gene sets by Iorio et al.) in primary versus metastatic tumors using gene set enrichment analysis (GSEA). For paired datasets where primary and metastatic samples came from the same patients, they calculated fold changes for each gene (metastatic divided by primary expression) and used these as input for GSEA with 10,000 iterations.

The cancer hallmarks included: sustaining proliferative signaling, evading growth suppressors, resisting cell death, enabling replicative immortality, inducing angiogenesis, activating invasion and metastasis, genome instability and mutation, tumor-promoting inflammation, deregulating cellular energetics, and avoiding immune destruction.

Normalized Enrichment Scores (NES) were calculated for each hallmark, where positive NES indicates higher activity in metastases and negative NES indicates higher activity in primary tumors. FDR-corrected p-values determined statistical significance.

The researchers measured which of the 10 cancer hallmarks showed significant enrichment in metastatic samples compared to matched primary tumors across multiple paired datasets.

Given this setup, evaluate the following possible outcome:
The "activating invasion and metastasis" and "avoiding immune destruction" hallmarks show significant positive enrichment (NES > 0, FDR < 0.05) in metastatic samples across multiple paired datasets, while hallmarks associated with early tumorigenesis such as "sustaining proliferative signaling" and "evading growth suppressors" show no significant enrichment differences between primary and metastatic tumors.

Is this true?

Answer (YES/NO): NO